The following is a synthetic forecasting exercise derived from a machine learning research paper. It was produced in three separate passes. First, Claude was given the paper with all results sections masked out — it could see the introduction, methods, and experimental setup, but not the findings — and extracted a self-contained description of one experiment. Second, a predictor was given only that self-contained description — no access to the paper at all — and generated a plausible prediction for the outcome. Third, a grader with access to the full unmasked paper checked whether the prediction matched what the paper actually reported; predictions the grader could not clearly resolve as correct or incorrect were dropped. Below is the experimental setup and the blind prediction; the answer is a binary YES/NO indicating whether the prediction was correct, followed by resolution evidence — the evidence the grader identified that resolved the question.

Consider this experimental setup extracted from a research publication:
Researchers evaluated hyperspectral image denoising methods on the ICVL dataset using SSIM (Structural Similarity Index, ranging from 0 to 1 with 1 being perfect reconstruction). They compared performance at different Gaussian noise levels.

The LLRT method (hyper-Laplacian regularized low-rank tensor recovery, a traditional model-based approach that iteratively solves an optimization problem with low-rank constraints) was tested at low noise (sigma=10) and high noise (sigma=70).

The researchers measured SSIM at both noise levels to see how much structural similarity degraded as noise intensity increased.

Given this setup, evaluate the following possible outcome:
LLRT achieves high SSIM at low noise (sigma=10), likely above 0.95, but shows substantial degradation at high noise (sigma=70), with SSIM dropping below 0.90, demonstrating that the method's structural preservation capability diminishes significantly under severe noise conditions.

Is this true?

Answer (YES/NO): NO